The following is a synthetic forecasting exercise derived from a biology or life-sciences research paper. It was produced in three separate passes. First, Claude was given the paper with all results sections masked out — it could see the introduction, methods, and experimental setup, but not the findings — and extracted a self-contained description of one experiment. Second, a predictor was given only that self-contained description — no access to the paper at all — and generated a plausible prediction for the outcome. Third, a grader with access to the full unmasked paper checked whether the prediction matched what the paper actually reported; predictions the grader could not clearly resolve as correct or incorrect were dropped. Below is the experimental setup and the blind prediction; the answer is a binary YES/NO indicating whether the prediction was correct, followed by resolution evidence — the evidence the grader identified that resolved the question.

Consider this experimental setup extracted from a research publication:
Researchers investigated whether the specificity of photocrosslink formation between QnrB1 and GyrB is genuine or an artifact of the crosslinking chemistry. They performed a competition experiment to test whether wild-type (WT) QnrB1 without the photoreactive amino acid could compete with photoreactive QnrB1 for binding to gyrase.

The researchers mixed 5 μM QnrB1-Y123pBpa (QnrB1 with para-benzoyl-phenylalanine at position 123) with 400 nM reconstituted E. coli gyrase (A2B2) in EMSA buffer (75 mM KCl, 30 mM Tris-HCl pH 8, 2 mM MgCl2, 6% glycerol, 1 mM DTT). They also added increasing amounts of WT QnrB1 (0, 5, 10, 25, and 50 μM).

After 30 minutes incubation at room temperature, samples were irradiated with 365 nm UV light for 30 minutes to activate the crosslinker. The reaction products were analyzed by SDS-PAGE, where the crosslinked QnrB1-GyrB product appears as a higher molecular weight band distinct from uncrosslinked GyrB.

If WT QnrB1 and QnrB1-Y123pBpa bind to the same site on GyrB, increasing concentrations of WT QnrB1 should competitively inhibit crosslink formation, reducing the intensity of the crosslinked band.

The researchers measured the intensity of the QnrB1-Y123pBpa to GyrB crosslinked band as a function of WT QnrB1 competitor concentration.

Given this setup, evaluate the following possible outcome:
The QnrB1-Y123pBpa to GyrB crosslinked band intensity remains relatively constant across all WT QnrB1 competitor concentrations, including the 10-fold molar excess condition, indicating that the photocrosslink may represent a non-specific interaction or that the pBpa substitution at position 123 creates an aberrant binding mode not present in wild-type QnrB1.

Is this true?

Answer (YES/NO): NO